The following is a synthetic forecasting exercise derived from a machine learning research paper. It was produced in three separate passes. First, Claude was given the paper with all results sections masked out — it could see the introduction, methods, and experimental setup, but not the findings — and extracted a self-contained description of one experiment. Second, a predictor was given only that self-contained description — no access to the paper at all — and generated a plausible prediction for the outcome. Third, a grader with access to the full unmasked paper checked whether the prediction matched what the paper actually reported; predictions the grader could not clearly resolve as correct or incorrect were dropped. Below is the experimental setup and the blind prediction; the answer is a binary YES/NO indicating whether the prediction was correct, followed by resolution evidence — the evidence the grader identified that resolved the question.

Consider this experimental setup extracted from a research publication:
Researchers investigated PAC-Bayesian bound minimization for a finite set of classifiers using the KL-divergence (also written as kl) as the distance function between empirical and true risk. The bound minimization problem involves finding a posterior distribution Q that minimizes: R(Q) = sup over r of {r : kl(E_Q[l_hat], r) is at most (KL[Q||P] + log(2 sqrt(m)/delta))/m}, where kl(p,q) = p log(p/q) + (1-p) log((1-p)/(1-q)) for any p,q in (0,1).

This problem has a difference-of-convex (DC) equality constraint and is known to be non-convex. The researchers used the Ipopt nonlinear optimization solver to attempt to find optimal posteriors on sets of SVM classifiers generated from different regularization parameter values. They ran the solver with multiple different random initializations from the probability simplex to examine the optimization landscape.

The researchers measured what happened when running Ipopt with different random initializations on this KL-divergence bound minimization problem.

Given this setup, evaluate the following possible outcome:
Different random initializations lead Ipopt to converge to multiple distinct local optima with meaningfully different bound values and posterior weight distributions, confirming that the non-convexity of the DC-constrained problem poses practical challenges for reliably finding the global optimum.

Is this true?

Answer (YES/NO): YES